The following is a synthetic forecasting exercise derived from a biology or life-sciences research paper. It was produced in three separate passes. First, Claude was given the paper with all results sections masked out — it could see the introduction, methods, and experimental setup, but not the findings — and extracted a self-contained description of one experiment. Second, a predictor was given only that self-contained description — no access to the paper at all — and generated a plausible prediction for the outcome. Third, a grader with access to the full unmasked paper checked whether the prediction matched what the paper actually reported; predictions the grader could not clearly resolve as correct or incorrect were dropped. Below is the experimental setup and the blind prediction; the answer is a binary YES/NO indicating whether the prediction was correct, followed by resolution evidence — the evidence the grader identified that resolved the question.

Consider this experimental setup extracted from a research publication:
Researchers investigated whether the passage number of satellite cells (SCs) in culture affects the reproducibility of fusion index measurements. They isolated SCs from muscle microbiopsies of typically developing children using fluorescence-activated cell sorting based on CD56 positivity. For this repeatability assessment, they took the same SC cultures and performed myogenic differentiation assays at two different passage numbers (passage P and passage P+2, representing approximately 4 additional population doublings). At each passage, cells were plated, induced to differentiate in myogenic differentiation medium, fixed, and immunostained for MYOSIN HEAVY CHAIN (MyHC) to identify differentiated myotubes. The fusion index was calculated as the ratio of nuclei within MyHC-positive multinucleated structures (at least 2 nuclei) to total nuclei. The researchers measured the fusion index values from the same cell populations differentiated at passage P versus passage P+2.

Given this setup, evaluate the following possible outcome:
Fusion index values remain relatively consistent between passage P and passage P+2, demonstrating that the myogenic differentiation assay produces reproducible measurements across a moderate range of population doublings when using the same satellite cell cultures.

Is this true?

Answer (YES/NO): YES